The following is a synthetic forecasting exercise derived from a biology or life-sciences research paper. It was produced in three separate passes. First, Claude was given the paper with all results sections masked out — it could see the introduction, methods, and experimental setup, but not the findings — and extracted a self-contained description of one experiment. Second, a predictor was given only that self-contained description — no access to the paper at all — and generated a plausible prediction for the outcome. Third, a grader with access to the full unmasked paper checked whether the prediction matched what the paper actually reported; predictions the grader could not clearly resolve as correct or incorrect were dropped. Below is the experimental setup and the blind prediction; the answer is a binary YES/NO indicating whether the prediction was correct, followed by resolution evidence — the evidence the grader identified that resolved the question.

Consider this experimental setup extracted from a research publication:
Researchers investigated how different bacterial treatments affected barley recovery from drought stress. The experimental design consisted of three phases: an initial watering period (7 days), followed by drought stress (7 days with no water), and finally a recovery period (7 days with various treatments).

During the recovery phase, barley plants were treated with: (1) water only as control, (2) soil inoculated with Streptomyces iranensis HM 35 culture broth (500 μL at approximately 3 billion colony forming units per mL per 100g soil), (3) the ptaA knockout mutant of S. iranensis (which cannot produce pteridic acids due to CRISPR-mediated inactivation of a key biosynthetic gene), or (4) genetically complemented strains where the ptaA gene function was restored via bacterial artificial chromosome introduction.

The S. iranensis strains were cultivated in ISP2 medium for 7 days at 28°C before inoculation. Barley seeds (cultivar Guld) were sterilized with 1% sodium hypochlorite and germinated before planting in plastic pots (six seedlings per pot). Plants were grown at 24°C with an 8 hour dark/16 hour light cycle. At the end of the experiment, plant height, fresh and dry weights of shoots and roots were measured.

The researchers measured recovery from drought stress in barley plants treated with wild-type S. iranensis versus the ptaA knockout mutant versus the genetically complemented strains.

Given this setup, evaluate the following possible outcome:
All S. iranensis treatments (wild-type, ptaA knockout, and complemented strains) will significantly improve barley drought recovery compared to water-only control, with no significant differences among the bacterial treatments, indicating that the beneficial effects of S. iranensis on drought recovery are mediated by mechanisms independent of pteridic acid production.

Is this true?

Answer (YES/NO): NO